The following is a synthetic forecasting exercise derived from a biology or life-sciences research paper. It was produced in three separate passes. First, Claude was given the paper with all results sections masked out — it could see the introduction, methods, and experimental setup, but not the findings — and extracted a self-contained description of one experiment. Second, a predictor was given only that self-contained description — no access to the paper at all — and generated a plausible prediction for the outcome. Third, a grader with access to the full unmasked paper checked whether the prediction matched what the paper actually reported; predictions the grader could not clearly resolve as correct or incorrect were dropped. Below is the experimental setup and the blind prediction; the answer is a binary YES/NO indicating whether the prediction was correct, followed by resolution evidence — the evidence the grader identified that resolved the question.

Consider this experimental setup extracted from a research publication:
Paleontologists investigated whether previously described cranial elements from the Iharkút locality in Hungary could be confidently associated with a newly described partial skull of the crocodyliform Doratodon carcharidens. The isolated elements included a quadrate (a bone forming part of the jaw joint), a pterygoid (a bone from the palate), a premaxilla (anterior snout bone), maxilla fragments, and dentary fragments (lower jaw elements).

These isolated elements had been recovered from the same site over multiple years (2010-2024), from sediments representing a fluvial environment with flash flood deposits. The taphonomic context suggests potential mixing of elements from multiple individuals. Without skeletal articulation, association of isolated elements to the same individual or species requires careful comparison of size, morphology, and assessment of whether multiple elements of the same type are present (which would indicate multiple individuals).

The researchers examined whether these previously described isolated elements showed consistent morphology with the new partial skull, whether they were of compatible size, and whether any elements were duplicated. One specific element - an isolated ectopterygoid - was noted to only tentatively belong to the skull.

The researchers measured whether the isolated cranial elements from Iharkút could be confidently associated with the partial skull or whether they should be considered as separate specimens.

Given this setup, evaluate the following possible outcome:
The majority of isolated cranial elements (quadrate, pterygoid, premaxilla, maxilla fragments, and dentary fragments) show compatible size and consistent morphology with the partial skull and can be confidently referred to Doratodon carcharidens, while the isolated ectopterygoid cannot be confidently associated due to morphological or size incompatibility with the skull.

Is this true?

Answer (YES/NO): NO